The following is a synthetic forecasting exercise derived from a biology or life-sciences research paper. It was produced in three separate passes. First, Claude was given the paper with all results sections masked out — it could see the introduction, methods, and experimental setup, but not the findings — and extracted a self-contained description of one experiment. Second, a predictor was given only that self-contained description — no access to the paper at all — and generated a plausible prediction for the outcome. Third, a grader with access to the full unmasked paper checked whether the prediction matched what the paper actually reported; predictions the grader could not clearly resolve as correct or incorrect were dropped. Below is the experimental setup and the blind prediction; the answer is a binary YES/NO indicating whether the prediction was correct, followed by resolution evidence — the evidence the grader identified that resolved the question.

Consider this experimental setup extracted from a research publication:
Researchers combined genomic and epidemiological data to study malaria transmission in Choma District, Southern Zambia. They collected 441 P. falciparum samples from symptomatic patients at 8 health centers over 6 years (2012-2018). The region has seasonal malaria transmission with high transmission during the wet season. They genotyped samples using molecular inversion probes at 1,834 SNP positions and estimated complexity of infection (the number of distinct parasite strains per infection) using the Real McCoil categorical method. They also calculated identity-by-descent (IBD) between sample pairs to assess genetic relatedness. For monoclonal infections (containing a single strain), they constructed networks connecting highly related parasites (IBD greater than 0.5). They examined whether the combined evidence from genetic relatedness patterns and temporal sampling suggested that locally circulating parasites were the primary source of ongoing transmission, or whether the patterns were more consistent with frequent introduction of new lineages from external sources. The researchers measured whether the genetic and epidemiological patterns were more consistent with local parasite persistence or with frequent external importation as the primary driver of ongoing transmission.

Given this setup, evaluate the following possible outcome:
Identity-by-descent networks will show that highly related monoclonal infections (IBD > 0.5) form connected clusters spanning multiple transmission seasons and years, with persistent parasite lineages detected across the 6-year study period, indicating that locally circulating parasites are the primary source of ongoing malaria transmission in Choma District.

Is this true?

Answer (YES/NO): NO